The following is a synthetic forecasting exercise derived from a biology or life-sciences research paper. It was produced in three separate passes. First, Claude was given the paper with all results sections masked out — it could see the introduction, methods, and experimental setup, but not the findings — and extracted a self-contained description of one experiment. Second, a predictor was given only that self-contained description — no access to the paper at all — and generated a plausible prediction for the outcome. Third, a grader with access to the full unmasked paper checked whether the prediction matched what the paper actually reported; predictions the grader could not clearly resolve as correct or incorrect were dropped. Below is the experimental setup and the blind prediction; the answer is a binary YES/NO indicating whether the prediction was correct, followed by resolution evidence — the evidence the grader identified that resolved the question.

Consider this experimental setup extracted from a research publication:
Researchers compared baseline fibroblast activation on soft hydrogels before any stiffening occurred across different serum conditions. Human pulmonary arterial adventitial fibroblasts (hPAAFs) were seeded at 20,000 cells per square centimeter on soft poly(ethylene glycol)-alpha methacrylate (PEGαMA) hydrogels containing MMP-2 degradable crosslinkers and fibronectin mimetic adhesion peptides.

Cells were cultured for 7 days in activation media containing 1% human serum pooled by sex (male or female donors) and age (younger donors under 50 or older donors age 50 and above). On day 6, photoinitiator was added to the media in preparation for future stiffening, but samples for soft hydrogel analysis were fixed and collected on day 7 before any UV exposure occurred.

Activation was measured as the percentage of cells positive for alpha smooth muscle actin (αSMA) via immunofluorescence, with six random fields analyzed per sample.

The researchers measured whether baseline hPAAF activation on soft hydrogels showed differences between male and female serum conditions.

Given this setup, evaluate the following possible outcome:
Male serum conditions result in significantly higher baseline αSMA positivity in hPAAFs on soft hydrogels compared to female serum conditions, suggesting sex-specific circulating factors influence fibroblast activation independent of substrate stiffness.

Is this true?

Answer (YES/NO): NO